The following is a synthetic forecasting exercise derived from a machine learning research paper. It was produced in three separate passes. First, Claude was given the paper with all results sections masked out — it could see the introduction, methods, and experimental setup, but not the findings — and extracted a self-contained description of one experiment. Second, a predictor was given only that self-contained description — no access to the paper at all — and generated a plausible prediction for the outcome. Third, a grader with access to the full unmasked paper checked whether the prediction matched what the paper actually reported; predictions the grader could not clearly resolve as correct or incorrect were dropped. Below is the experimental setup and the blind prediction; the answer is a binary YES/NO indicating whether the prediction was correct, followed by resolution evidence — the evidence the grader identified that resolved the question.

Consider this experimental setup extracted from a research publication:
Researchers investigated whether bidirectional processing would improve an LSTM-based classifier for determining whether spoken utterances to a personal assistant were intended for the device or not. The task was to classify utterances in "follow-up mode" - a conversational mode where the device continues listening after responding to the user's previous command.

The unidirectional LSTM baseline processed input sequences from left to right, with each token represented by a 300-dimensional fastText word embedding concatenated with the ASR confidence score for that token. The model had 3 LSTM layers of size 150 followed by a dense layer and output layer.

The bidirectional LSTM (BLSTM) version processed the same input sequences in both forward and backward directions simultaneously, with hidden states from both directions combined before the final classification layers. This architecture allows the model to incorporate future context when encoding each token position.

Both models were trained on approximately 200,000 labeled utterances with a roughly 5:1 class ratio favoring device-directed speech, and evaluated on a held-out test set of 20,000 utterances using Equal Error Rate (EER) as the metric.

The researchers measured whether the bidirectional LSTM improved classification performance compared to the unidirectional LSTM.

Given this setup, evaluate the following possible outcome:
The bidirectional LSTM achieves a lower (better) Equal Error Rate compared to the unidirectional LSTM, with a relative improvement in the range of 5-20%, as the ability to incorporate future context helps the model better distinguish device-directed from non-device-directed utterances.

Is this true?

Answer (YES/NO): NO